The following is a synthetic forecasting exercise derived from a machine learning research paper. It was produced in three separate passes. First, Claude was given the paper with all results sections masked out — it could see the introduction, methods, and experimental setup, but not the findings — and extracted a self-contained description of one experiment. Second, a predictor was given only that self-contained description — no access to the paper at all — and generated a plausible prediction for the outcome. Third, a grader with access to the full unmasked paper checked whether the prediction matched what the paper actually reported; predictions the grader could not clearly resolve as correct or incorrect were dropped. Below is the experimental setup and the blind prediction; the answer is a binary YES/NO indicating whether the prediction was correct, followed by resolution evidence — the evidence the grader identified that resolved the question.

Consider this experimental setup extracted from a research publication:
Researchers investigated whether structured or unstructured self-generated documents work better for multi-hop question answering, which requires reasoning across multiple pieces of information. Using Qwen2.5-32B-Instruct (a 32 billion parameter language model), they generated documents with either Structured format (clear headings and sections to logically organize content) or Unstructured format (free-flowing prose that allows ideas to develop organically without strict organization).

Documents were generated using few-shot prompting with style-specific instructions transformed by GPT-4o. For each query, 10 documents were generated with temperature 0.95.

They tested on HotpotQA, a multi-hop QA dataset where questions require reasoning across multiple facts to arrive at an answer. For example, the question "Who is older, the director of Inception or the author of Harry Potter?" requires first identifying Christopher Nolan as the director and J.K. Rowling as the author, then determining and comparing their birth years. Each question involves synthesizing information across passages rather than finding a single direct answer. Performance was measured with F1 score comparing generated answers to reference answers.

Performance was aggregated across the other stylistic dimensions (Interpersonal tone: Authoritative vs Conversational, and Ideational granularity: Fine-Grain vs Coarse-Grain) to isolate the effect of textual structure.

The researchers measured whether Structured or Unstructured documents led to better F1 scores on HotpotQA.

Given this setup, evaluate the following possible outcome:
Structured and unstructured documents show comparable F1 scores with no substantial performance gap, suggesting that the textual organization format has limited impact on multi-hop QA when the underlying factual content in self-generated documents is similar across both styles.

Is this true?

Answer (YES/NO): NO